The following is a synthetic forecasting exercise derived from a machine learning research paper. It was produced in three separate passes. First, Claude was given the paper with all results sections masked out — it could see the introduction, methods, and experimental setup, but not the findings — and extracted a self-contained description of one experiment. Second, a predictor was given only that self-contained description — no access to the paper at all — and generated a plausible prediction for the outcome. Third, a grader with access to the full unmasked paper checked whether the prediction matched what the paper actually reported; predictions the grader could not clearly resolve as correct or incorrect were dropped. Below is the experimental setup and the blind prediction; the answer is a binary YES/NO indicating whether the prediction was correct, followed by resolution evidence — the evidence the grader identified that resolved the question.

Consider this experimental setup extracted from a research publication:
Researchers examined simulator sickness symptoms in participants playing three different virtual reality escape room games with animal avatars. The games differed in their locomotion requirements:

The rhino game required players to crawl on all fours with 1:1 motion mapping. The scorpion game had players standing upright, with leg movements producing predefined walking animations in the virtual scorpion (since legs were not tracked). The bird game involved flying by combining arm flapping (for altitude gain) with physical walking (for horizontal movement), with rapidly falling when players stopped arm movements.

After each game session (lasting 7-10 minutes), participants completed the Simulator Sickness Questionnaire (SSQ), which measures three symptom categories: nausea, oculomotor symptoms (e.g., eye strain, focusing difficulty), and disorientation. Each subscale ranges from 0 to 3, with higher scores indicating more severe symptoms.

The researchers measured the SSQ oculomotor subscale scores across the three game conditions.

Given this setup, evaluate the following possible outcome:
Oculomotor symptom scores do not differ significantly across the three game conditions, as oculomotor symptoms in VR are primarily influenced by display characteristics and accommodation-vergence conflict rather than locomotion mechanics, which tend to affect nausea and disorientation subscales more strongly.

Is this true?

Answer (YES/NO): NO